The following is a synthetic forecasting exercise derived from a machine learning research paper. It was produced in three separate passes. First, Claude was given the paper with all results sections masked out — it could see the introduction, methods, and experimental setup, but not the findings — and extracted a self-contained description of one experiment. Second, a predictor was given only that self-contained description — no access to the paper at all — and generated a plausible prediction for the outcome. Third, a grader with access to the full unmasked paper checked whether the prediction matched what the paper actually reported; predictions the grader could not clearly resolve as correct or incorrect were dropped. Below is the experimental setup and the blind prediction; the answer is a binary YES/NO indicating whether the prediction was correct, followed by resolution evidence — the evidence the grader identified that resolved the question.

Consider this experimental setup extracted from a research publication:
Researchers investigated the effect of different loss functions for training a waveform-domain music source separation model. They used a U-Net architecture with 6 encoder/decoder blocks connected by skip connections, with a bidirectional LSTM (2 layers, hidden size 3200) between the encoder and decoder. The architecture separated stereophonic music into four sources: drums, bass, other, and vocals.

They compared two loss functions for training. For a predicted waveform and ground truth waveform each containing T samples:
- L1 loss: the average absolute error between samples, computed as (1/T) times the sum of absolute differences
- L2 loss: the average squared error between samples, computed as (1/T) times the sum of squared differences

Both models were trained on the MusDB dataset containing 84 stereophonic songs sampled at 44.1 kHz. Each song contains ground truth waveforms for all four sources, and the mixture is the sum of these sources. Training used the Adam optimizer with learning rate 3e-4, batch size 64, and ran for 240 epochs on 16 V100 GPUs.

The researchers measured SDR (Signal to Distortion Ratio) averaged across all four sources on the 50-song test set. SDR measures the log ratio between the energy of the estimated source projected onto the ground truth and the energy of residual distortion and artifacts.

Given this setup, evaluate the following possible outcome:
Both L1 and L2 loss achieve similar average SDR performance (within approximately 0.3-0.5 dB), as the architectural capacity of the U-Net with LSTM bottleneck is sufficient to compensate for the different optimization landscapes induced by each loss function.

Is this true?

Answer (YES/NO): YES